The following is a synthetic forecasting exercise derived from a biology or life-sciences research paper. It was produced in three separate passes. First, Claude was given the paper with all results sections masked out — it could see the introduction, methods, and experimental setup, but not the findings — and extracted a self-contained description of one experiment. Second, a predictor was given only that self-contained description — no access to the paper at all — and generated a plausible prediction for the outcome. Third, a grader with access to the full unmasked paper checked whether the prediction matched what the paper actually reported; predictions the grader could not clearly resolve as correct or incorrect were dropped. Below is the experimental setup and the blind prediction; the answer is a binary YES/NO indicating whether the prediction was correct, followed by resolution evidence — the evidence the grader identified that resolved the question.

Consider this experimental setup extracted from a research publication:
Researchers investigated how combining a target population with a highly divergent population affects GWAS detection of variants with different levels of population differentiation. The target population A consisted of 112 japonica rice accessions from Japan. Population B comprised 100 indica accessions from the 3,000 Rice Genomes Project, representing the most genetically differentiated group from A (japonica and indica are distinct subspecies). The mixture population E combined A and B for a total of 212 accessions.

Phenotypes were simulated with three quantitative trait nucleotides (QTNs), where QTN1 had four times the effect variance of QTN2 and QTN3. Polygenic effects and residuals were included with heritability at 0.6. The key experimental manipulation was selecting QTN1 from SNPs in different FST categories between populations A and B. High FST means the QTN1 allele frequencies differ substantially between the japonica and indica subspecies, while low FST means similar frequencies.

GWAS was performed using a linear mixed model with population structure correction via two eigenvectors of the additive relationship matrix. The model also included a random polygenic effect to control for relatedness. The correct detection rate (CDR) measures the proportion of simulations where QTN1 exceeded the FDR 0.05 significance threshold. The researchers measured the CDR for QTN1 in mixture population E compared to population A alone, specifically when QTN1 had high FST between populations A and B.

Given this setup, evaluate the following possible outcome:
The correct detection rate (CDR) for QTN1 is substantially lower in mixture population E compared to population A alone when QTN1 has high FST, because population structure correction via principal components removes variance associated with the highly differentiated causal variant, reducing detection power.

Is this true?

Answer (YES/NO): NO